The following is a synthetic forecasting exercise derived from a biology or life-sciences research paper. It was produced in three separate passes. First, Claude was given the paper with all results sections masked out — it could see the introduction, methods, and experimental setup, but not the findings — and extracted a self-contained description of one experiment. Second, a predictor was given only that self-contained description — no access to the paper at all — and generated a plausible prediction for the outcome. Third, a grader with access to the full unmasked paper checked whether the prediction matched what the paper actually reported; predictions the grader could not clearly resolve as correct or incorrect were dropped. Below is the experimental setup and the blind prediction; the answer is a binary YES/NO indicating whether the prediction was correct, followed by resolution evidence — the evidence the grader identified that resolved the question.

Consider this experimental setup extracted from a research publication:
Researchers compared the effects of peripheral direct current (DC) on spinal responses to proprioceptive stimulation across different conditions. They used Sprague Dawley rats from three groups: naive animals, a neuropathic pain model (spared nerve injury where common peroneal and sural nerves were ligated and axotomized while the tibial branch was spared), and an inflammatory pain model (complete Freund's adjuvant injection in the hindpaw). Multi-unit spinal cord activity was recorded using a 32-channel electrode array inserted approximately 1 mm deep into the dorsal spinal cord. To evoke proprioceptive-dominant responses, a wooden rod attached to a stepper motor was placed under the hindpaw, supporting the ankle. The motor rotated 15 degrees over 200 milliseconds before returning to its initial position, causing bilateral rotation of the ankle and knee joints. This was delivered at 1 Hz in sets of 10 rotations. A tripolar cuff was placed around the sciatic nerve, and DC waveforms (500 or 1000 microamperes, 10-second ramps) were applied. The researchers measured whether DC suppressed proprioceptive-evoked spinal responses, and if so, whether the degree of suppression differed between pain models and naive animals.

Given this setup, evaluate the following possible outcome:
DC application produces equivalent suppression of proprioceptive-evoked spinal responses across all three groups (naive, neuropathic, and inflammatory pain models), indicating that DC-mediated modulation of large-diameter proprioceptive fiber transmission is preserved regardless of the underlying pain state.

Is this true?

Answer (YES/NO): NO